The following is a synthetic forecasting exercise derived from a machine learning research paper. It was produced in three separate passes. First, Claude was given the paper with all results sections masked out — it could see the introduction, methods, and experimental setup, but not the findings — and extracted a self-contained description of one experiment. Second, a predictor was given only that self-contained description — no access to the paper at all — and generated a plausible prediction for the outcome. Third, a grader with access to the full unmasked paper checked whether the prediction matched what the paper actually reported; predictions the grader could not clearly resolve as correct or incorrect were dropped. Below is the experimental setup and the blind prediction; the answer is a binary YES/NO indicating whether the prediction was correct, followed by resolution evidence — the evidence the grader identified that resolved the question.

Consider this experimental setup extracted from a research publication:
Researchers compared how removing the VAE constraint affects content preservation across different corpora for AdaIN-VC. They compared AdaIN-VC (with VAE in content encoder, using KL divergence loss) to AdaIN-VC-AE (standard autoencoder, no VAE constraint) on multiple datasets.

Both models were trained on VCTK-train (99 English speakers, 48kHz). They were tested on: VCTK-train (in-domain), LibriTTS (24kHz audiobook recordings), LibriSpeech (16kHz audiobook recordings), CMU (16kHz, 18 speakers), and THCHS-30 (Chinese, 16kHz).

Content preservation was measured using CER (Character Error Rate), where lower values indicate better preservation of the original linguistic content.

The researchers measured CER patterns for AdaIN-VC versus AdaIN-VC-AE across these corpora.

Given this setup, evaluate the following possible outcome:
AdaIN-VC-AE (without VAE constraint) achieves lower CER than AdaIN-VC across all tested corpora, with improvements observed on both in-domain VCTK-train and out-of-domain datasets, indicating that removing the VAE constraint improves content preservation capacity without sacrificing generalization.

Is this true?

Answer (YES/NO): YES